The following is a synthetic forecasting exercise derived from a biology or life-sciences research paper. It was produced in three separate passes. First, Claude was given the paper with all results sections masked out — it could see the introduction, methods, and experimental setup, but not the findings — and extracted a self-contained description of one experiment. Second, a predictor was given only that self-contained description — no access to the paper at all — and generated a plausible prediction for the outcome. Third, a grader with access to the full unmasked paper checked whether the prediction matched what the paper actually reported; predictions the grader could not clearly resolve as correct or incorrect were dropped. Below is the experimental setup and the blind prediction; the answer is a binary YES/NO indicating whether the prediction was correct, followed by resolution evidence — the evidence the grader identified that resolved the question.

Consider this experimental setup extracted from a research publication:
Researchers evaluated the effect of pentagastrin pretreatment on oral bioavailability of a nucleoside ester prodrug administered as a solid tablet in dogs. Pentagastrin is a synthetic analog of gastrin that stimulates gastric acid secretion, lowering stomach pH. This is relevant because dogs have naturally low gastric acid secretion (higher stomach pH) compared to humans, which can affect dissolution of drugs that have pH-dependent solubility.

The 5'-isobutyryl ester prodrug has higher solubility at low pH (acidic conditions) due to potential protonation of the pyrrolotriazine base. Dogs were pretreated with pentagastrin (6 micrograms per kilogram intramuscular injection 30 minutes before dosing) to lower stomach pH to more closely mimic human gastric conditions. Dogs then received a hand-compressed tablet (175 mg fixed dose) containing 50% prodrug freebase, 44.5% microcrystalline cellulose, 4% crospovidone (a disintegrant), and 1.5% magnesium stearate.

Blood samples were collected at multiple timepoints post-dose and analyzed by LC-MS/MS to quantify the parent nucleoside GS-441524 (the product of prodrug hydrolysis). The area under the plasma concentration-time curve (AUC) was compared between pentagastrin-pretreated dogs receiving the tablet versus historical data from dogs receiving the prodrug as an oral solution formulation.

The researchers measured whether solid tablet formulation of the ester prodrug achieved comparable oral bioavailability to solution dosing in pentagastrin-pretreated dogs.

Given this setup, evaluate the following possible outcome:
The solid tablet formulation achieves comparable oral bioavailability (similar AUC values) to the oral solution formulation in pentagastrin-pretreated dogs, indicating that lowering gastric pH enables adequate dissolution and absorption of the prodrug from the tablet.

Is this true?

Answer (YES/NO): NO